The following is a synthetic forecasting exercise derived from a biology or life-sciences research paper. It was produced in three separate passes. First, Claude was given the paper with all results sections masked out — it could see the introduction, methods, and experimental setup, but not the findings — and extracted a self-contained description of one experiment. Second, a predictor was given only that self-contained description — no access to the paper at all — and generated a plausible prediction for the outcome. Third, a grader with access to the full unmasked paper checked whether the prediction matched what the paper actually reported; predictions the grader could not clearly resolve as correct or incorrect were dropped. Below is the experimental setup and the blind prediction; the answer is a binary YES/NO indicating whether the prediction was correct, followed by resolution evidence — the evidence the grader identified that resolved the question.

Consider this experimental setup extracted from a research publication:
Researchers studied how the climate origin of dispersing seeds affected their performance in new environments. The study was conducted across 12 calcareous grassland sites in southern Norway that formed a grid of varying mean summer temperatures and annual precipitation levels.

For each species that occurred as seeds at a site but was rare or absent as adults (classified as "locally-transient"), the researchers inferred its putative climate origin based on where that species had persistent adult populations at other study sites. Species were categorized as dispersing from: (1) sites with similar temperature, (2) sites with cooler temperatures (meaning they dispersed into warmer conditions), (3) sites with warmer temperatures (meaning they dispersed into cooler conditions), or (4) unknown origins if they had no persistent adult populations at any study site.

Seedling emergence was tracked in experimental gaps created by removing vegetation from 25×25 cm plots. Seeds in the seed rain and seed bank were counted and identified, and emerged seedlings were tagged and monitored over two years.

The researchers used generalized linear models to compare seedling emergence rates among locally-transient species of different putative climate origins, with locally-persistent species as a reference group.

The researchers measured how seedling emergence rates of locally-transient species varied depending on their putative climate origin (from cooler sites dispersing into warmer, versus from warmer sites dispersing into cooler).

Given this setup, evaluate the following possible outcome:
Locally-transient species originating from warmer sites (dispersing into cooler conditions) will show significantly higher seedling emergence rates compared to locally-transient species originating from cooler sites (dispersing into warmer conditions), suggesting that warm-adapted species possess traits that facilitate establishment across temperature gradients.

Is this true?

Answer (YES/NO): NO